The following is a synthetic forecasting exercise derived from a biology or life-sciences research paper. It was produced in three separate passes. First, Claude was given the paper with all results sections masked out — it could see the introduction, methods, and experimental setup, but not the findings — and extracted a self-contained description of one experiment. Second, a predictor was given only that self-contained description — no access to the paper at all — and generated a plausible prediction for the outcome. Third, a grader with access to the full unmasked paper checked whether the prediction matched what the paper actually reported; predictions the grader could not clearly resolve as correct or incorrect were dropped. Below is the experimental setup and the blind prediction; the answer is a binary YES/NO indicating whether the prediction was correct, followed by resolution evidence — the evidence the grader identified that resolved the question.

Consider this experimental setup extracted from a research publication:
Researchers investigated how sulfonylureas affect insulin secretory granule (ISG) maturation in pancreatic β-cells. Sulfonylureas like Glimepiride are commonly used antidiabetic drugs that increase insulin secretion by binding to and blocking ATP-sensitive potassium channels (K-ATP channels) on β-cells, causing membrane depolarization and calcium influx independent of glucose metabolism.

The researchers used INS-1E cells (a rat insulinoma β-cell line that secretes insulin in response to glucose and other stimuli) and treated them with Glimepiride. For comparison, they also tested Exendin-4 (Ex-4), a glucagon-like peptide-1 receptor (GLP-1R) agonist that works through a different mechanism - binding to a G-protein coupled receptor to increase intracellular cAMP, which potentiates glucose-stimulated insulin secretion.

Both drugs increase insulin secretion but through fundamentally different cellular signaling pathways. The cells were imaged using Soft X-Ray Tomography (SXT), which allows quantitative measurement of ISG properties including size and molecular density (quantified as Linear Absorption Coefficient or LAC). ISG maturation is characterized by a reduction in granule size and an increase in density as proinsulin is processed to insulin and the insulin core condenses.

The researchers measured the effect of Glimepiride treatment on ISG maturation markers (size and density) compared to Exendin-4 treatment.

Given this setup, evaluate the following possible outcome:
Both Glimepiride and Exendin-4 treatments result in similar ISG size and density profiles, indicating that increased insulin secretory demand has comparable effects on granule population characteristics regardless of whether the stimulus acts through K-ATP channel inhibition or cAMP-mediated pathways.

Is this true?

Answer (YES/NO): NO